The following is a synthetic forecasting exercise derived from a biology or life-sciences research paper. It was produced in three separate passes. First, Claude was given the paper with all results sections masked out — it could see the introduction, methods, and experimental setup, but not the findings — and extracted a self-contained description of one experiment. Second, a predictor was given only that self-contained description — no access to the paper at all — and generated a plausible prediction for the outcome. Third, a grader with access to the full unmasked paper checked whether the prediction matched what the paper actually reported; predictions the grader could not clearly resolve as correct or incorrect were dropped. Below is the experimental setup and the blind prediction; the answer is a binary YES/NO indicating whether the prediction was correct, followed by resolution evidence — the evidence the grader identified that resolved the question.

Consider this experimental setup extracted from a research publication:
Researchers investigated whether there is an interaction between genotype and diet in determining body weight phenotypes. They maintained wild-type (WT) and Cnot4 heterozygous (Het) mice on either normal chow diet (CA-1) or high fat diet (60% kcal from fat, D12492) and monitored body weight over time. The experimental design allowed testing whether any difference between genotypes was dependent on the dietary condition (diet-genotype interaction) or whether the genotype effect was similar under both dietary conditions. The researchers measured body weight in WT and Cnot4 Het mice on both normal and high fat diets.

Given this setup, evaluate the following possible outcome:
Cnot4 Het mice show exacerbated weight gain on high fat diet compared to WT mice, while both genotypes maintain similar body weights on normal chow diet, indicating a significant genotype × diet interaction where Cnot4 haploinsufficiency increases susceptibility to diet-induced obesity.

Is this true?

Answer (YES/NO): NO